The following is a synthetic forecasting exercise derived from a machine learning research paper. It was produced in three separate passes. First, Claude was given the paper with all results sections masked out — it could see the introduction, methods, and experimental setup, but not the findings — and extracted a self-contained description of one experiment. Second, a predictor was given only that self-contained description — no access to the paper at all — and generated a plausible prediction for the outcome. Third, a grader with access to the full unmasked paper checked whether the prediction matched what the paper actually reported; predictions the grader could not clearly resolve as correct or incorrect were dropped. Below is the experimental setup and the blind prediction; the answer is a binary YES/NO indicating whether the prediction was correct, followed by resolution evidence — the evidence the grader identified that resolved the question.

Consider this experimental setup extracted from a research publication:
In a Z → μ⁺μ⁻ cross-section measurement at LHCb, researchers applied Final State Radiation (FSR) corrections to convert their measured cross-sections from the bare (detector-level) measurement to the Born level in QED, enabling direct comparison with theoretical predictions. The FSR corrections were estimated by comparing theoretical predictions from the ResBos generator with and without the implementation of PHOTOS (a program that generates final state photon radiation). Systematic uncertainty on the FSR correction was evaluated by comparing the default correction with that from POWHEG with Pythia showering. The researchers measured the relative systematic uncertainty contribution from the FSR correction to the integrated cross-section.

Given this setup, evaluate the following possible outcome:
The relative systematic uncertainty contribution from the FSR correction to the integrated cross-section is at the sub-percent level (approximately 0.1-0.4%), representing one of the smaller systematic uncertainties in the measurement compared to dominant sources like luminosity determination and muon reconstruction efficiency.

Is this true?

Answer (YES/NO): YES